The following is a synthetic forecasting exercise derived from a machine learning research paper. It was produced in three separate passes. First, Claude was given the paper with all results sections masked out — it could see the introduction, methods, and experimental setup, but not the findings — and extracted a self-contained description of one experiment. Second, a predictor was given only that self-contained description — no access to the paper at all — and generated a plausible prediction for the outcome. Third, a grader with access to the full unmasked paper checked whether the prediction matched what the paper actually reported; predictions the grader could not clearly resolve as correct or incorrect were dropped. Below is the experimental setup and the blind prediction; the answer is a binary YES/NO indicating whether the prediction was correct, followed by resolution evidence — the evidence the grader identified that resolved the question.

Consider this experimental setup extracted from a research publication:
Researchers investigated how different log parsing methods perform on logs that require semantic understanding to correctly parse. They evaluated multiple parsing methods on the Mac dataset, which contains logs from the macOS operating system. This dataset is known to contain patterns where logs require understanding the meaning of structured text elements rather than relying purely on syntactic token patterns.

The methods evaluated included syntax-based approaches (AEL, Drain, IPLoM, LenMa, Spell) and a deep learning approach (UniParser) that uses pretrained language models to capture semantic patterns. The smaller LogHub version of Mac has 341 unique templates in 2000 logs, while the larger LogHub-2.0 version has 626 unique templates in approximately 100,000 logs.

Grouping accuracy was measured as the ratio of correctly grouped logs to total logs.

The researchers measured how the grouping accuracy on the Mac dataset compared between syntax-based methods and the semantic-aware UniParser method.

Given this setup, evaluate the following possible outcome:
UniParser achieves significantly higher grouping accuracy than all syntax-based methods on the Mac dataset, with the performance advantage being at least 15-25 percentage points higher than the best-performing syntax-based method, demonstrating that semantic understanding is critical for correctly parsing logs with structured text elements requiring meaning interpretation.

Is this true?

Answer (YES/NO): NO